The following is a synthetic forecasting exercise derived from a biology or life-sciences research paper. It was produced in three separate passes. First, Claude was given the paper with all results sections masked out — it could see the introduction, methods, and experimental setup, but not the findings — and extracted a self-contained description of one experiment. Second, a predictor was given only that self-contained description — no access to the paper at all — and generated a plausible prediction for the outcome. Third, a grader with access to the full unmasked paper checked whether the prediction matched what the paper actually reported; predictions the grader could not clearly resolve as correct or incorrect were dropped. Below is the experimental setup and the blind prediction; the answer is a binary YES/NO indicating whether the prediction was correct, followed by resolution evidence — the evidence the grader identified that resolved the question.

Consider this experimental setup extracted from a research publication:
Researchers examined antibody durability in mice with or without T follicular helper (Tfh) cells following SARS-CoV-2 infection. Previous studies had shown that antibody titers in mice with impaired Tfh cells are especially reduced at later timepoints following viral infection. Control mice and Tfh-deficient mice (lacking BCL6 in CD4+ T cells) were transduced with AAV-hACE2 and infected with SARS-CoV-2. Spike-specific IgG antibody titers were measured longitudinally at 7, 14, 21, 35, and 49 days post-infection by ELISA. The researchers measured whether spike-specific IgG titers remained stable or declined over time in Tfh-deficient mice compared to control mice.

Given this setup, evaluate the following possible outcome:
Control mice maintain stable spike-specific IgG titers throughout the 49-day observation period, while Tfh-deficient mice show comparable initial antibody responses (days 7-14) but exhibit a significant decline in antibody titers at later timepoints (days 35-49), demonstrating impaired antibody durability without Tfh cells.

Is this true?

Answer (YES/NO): NO